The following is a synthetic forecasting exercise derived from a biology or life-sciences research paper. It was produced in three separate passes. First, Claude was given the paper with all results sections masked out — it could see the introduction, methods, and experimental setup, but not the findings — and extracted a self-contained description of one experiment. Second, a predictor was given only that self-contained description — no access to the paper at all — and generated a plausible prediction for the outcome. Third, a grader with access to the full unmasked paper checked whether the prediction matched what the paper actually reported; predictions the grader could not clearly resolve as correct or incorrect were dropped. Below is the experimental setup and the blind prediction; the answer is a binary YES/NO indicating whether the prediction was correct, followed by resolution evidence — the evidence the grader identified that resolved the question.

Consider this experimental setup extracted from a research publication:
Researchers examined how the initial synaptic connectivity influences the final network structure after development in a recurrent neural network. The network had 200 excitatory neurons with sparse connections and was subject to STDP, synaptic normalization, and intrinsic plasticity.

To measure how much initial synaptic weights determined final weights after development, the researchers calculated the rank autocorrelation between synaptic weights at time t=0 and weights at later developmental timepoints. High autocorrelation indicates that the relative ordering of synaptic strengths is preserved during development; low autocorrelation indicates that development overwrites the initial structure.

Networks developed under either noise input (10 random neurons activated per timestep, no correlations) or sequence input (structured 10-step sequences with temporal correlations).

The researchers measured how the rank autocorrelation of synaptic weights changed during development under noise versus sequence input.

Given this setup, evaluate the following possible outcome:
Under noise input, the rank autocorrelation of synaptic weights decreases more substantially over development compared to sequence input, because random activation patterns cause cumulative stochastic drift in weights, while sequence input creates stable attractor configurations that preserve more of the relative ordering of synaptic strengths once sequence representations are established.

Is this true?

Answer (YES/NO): NO